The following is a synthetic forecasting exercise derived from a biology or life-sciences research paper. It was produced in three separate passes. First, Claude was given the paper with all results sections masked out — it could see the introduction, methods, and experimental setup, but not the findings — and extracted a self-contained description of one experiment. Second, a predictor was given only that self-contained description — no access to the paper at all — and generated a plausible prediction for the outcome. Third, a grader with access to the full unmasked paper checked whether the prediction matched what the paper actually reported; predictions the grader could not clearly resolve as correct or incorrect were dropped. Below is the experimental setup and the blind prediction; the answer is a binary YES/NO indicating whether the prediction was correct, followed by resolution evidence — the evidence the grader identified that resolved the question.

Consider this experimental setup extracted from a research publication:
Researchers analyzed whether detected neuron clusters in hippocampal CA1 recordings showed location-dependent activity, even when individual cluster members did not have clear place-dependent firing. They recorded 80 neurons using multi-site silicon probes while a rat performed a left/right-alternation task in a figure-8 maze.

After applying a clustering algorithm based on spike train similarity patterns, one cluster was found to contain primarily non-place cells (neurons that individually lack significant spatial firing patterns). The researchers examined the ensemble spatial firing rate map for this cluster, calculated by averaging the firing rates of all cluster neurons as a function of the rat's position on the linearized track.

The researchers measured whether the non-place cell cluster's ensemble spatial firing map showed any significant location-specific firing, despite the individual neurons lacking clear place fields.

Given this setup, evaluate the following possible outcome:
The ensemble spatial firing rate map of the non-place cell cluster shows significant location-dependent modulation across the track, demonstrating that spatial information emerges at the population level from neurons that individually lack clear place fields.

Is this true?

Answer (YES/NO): YES